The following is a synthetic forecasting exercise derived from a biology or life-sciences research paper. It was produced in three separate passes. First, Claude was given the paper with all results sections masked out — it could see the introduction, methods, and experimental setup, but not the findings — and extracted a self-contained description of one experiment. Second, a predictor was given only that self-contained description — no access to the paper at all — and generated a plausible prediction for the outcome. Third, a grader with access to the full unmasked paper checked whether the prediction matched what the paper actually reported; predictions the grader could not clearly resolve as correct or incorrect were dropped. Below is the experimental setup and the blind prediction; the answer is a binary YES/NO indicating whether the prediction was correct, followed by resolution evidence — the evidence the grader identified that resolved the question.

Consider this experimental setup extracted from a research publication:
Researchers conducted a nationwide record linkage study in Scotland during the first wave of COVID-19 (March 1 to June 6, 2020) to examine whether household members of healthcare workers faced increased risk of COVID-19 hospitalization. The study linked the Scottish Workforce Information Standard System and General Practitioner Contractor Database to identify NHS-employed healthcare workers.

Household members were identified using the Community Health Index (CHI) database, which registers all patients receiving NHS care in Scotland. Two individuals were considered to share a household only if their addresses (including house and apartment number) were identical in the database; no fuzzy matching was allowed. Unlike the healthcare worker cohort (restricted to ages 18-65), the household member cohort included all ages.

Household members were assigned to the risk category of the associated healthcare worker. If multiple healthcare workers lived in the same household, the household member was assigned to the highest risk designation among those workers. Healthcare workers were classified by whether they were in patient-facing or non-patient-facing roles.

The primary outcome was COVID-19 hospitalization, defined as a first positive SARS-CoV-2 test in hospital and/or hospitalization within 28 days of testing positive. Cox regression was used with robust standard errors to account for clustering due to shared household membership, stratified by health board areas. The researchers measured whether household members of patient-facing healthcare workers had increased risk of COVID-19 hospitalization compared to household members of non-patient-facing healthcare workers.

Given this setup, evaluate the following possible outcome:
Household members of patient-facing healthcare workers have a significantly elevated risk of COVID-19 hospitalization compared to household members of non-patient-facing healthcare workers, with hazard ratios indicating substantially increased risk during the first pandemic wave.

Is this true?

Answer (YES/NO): YES